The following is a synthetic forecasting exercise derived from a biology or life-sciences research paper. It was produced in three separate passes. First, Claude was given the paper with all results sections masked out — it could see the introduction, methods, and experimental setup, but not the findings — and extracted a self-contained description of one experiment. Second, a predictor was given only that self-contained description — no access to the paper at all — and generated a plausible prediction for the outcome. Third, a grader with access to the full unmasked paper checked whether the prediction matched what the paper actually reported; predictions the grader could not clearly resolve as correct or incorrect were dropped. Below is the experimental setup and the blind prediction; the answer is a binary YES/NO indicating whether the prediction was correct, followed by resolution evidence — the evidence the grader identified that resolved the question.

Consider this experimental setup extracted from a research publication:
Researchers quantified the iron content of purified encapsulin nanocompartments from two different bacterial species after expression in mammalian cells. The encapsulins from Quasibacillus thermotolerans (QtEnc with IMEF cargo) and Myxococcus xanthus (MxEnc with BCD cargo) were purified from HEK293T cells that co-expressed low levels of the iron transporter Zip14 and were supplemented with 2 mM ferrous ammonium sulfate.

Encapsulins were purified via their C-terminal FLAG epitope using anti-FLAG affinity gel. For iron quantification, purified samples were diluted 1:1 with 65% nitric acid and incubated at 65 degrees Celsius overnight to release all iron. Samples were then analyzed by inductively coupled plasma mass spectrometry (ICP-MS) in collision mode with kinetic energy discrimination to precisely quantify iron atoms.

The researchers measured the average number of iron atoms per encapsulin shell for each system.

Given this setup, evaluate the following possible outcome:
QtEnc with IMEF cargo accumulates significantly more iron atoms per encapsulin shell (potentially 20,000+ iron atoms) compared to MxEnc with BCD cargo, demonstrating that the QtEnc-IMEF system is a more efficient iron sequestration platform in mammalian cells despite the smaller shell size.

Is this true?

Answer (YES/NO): NO